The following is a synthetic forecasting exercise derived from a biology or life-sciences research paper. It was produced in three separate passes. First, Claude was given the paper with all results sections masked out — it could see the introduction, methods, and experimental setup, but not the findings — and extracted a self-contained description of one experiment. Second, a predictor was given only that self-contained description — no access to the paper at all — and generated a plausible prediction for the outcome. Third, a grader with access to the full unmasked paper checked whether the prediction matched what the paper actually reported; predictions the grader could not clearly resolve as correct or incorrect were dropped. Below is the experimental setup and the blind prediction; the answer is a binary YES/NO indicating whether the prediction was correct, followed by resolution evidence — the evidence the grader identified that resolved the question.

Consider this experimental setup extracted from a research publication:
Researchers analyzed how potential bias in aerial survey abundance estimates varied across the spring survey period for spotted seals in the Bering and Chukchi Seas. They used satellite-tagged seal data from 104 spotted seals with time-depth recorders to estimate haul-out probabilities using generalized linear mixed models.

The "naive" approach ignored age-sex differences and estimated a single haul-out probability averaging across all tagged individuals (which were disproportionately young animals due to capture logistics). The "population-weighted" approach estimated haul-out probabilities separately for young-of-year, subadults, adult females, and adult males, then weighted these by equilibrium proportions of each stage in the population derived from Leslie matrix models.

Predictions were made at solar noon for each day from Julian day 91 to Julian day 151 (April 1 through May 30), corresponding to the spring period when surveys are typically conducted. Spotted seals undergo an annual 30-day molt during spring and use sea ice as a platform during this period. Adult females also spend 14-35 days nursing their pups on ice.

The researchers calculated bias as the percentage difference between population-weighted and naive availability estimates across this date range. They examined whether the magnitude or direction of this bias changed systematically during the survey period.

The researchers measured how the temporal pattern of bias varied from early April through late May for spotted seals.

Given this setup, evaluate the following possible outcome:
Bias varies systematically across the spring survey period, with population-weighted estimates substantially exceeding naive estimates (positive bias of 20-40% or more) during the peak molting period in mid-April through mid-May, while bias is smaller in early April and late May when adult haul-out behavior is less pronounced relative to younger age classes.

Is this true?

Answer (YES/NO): NO